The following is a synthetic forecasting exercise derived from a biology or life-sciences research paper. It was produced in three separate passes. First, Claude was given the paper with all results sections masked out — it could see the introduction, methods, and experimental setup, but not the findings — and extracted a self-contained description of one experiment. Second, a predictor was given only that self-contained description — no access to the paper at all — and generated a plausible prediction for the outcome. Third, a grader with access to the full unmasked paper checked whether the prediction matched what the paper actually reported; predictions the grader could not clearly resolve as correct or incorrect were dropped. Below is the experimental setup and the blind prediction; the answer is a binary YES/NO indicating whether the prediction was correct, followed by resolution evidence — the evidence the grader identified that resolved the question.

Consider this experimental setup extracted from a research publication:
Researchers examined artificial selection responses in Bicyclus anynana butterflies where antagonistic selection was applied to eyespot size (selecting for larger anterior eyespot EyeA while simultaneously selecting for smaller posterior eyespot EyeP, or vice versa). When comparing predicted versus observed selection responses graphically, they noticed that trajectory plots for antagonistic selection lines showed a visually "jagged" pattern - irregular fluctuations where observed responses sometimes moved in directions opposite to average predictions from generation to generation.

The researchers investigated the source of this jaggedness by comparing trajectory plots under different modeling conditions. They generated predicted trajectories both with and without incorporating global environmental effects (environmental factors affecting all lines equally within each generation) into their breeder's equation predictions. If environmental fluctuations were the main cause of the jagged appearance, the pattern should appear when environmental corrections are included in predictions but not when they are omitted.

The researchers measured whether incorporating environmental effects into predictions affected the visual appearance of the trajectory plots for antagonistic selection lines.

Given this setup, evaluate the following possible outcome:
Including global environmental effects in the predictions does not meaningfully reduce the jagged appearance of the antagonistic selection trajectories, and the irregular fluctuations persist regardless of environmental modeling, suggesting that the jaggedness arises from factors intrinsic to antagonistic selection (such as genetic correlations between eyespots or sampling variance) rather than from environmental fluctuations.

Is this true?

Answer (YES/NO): NO